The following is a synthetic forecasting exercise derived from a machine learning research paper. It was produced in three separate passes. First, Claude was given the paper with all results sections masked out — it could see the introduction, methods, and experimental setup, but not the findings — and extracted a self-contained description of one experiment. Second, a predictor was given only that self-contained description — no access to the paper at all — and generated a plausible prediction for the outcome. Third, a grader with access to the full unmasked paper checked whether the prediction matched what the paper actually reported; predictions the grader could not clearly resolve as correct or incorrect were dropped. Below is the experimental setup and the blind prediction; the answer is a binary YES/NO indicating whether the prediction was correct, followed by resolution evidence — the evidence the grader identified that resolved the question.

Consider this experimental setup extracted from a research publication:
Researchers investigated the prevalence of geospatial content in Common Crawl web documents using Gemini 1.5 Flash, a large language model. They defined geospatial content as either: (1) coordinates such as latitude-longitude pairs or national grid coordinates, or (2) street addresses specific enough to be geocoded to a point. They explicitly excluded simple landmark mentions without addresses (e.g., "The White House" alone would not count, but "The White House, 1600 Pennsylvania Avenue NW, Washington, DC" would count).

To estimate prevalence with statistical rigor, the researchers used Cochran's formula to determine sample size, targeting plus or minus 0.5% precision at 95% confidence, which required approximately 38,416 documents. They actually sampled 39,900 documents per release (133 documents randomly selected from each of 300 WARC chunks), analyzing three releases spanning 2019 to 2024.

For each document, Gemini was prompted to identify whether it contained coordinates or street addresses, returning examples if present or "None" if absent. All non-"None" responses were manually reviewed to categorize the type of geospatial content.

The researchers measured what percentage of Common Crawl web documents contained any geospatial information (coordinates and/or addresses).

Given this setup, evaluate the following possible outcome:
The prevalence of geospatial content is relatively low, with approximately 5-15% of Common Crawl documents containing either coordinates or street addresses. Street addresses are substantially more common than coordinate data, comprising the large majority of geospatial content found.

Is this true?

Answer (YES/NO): NO